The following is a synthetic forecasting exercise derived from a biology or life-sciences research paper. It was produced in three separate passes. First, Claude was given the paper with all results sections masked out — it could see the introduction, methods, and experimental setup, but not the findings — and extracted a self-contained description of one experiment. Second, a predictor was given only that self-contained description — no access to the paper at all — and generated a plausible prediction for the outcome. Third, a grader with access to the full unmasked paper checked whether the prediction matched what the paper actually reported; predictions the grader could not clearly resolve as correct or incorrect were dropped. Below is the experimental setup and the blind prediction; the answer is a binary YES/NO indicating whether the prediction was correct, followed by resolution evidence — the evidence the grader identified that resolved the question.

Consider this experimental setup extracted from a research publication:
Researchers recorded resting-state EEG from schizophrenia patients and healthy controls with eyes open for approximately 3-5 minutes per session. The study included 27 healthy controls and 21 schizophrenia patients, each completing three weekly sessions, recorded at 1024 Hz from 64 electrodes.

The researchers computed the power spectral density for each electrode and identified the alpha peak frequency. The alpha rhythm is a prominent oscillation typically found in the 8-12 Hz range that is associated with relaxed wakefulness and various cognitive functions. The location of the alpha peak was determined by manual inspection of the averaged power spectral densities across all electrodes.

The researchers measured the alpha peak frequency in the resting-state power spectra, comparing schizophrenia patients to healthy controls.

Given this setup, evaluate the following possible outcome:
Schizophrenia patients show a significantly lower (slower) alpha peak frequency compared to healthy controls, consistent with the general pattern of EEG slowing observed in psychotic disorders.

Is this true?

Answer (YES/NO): YES